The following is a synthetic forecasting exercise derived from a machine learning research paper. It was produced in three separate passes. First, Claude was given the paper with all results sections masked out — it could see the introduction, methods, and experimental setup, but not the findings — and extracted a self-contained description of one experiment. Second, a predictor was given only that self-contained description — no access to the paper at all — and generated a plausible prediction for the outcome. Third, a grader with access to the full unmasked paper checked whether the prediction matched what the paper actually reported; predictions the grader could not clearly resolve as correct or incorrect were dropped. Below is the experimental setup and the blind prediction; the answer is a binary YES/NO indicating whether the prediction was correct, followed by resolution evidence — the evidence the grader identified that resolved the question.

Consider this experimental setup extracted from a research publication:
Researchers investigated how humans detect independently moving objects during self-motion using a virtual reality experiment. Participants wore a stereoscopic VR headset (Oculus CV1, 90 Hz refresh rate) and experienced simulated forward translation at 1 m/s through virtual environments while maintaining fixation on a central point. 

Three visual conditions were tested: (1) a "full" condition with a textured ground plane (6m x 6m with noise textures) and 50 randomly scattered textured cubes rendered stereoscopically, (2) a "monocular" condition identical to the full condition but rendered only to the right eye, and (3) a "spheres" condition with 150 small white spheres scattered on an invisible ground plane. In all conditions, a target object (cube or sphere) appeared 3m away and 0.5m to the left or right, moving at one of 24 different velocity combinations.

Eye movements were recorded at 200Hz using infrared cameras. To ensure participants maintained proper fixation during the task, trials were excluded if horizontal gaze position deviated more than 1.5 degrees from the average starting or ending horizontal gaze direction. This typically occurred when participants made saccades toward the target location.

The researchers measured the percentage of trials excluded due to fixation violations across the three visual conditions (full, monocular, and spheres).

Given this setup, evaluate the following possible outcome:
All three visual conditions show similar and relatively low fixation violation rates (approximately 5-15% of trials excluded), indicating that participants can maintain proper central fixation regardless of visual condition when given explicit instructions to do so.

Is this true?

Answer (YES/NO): NO